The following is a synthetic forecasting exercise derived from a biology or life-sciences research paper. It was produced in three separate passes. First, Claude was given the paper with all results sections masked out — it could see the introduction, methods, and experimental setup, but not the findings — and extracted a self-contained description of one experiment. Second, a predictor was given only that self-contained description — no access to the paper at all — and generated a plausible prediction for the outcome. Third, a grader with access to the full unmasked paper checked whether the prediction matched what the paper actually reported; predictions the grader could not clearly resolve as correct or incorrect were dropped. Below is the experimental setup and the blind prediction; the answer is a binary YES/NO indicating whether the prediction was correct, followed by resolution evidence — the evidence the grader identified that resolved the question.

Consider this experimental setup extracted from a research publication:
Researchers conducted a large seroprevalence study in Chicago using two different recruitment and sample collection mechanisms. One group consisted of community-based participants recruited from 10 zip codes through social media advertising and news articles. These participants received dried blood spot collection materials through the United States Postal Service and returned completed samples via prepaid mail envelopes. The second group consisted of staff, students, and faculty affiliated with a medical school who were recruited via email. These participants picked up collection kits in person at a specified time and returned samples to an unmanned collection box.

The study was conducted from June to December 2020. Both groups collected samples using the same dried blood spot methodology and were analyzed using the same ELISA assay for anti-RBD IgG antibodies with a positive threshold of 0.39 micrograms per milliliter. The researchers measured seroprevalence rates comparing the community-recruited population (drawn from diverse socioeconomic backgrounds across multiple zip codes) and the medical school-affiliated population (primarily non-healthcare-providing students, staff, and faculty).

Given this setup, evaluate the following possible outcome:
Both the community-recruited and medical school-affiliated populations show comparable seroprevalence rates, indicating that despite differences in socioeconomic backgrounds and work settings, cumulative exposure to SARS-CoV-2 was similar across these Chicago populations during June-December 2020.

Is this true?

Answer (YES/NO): YES